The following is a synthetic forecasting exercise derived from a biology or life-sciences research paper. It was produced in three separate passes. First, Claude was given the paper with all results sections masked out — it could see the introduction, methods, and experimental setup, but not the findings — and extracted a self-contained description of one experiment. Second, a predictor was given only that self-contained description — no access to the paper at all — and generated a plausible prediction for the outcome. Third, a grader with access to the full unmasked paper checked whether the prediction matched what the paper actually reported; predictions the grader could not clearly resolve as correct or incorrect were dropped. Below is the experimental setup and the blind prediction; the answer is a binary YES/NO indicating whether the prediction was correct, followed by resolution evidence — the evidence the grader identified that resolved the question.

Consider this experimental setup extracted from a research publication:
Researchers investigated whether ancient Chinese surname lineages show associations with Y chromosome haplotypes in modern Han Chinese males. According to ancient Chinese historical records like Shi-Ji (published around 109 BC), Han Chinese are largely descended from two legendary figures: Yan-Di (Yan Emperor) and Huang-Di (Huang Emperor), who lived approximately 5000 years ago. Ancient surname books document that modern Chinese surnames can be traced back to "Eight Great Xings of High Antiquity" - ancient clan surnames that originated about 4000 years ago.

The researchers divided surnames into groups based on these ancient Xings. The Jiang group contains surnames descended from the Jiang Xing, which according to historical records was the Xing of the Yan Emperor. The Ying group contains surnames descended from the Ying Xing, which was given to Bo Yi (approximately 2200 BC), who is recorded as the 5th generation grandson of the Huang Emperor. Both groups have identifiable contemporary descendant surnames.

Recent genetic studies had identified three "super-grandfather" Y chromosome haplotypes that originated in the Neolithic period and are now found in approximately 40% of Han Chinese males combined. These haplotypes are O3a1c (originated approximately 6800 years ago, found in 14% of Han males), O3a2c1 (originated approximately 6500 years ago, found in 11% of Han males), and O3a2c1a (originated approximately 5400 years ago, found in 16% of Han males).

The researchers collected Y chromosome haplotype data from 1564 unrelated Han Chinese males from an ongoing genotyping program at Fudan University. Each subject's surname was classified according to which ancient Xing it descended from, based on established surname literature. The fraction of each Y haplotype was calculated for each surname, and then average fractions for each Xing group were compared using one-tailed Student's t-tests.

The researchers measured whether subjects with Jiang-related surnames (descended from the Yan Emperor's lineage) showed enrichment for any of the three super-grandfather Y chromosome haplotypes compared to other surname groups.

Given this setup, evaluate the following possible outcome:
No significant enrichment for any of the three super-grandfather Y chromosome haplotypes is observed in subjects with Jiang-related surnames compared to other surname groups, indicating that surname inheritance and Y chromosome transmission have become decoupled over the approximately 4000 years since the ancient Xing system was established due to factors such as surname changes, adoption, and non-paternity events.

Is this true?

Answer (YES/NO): NO